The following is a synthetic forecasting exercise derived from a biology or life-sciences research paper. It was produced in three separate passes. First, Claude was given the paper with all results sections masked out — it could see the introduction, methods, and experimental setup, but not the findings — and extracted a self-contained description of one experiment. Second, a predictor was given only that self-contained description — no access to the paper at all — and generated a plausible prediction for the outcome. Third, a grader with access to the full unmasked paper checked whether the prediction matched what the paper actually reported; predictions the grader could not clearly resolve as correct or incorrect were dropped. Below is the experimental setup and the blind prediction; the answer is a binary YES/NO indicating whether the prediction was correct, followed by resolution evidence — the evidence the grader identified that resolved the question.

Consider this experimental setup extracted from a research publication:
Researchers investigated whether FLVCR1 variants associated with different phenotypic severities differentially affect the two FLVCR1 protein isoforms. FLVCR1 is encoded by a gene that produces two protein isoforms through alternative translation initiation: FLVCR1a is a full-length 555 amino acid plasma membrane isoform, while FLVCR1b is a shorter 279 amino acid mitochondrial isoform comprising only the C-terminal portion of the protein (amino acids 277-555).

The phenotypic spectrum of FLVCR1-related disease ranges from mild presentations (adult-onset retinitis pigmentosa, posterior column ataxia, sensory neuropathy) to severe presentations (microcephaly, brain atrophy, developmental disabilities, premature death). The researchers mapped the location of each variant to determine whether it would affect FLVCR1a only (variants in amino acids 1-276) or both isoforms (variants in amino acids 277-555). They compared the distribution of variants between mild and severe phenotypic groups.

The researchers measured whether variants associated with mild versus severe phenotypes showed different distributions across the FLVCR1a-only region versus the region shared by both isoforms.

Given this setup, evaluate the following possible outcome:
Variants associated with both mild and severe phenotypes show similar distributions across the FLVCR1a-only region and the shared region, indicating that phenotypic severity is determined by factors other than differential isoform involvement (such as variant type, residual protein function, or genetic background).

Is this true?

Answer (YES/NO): NO